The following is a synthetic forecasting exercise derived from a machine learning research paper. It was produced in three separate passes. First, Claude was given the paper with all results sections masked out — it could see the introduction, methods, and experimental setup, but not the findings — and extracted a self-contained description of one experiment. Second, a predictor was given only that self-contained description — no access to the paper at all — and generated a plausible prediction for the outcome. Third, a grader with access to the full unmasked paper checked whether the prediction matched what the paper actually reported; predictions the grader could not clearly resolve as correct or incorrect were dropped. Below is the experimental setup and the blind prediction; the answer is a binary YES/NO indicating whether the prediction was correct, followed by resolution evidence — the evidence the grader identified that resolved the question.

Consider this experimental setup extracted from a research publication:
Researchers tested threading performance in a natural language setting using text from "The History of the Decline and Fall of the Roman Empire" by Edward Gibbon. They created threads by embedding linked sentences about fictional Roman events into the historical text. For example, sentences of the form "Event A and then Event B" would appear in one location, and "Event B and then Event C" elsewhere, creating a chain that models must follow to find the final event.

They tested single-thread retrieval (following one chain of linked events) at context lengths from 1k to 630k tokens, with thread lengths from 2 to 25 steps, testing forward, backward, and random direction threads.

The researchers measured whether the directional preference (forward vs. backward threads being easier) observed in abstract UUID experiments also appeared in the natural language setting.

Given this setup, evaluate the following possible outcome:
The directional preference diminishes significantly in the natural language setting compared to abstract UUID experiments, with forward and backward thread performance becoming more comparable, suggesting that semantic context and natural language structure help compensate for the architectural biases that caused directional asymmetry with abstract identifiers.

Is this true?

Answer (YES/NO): NO